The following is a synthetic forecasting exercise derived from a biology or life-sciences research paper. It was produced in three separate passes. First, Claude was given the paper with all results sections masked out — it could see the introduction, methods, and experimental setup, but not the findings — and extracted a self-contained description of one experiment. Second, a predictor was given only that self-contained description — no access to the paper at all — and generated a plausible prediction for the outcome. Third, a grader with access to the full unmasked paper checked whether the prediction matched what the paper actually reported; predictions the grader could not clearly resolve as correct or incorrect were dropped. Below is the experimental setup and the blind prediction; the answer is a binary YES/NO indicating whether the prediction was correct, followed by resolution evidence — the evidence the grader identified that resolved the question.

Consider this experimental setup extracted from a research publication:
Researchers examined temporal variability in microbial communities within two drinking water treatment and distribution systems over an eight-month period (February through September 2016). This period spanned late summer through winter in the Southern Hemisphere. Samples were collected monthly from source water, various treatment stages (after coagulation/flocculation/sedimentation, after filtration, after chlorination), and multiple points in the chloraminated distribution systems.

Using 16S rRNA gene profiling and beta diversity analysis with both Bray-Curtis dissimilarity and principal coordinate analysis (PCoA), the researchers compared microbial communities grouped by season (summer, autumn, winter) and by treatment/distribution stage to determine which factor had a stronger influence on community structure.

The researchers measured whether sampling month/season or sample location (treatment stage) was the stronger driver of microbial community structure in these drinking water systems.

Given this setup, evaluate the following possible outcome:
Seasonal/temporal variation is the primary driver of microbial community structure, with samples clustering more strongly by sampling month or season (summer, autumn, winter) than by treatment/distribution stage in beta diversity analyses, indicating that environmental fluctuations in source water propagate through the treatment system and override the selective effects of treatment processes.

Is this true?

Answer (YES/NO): NO